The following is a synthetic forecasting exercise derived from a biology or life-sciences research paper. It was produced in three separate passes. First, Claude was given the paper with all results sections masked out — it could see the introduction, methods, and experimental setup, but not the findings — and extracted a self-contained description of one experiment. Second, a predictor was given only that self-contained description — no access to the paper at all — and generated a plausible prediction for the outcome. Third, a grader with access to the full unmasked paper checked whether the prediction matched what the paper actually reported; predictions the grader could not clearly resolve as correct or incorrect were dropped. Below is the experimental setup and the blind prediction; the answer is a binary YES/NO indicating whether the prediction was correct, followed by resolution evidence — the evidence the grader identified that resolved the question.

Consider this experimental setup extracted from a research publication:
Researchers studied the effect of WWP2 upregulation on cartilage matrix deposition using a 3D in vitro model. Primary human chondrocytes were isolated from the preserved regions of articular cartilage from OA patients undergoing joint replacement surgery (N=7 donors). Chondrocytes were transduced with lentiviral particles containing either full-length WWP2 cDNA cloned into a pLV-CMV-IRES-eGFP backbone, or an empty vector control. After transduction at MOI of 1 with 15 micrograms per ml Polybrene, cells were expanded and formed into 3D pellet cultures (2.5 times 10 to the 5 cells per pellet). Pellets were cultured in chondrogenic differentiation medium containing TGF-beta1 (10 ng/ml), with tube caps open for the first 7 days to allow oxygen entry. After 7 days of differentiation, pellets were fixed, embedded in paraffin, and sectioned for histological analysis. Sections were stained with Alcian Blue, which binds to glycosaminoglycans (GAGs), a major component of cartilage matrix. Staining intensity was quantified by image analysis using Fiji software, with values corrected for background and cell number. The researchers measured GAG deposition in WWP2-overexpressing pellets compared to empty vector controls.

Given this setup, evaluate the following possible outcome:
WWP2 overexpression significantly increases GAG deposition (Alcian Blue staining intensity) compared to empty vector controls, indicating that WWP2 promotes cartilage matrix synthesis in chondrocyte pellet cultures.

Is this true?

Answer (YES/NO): NO